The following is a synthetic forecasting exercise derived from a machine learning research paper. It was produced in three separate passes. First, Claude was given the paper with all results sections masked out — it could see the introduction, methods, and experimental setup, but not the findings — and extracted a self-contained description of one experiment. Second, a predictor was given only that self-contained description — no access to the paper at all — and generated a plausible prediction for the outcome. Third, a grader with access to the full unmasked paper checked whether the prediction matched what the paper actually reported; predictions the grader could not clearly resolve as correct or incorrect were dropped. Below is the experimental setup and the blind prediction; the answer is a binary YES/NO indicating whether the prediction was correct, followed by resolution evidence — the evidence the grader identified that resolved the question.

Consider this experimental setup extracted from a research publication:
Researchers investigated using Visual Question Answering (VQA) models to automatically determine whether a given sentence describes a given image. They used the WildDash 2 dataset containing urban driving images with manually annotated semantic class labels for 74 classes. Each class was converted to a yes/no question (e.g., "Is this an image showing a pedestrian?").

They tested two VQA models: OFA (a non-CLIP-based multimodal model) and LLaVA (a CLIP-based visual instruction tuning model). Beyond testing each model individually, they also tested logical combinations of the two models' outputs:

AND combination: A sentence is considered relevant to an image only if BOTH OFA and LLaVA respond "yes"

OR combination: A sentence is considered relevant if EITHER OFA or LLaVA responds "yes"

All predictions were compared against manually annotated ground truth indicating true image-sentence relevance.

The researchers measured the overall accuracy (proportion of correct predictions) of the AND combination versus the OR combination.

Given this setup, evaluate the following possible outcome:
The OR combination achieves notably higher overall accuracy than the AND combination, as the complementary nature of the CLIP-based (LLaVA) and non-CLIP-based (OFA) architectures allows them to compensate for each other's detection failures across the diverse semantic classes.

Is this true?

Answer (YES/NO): NO